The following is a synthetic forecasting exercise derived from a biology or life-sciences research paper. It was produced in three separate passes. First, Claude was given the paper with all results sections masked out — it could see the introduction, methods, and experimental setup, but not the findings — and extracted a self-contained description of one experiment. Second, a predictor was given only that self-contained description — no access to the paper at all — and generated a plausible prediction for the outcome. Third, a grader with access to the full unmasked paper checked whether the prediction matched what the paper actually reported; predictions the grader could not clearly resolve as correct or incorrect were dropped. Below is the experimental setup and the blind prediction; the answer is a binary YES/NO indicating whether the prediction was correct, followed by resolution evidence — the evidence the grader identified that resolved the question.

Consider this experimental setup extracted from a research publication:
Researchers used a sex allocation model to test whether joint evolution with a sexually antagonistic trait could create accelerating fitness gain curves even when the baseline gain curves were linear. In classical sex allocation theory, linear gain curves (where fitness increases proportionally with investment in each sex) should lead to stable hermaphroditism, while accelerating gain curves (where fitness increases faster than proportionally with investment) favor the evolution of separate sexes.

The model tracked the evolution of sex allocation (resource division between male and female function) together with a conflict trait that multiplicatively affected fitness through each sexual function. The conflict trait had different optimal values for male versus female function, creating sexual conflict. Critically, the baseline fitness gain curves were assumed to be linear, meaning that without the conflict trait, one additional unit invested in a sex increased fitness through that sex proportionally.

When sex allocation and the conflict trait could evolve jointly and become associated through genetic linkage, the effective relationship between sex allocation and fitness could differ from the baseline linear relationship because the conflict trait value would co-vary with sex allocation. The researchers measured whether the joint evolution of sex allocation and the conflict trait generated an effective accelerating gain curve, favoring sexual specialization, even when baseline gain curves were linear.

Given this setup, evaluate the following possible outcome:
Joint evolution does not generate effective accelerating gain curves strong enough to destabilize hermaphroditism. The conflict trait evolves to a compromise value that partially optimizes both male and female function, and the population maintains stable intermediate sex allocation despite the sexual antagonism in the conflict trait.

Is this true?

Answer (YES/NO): NO